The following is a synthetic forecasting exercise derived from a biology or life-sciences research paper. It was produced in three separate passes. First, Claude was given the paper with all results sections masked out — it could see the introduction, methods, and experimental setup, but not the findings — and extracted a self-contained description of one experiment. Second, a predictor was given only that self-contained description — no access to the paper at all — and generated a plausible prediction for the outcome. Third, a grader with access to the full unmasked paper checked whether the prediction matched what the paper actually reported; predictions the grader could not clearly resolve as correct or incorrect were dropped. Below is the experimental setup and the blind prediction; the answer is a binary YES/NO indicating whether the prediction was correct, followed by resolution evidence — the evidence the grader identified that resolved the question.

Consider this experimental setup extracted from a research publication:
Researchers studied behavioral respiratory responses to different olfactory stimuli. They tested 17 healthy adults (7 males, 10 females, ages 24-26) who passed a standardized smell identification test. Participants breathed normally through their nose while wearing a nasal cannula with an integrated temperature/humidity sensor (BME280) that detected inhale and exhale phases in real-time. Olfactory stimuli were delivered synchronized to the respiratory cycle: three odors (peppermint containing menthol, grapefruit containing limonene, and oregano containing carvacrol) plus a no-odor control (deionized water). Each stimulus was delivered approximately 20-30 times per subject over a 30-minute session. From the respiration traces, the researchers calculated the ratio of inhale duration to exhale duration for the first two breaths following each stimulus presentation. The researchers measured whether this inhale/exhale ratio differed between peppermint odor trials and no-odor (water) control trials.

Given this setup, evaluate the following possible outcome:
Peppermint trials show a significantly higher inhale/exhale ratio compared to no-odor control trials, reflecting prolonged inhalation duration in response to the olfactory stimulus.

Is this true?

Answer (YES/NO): YES